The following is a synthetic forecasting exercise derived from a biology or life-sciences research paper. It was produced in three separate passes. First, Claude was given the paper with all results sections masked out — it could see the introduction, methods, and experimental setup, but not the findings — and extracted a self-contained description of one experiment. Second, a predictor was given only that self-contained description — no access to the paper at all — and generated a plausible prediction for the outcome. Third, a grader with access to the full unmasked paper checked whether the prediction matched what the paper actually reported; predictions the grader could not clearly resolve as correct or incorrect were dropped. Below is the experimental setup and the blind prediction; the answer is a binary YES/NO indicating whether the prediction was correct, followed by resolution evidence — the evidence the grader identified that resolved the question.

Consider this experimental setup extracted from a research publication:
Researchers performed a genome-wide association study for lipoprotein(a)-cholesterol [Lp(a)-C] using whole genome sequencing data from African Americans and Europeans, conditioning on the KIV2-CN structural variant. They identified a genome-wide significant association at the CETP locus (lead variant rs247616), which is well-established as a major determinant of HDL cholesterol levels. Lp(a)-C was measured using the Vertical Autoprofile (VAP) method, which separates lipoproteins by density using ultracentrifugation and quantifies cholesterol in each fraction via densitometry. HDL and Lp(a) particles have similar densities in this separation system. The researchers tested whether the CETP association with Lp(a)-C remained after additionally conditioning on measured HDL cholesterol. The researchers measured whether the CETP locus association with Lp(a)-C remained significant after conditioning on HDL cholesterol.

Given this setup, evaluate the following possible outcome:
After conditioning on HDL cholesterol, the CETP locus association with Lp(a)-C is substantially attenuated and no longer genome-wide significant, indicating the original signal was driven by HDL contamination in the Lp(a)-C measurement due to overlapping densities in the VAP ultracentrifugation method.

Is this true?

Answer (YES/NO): YES